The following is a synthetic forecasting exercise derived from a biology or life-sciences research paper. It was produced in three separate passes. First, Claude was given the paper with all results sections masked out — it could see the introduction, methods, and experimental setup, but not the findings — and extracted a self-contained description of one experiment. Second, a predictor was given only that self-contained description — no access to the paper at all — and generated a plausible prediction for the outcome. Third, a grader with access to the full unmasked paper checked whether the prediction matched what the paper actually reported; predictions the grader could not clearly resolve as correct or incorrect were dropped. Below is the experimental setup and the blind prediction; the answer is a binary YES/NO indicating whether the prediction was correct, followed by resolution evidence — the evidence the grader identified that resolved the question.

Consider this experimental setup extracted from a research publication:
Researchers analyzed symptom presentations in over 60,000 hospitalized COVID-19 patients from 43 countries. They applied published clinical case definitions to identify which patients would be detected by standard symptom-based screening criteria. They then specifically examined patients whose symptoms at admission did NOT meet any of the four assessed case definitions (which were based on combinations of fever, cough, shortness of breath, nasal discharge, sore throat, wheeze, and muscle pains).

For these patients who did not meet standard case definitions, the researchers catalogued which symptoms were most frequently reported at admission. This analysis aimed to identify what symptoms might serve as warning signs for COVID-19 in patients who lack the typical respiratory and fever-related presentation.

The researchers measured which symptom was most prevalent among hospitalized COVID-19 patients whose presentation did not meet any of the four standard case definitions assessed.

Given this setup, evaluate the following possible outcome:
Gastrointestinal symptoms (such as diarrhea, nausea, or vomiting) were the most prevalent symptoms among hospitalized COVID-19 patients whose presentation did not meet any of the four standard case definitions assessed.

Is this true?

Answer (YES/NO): NO